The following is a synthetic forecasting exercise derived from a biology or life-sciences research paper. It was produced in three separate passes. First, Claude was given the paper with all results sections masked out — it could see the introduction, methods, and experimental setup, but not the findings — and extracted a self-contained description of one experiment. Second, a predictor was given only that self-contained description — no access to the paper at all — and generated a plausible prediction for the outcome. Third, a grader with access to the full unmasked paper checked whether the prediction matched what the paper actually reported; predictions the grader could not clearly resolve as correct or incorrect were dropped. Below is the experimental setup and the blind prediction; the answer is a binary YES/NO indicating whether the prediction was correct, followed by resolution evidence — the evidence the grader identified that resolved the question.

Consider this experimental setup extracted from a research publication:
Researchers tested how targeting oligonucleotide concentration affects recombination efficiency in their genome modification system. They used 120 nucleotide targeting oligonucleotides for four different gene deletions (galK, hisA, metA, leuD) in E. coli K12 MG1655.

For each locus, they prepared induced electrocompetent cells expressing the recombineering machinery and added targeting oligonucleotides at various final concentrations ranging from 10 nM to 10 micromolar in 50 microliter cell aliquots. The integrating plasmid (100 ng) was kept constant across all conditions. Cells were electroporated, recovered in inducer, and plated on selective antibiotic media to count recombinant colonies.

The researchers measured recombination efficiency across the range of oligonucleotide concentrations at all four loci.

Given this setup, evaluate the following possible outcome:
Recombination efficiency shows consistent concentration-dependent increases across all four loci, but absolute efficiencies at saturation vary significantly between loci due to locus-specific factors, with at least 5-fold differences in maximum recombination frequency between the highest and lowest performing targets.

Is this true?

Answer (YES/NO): NO